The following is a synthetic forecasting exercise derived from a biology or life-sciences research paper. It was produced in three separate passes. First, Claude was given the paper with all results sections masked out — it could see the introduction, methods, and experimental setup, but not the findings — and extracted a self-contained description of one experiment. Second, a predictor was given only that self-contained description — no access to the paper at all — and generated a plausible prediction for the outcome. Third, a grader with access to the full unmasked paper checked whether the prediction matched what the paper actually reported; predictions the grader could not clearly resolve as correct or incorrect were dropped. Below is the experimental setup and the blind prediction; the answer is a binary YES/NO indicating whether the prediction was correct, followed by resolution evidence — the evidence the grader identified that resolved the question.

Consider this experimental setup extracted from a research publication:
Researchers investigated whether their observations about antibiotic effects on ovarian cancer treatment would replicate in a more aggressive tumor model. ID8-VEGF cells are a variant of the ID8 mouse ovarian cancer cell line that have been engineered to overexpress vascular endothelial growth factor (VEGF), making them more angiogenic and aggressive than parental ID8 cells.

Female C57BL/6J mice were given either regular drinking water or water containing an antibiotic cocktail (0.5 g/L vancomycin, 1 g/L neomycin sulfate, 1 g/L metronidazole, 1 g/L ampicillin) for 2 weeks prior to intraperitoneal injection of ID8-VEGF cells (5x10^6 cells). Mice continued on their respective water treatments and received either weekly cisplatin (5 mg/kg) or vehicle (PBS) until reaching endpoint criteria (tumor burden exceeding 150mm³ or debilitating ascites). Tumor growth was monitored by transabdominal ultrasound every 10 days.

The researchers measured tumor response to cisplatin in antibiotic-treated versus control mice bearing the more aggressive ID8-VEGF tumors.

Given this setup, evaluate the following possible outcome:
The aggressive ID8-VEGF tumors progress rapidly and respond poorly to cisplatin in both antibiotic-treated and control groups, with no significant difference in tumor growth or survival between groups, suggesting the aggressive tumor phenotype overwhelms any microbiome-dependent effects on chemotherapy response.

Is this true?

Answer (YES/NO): NO